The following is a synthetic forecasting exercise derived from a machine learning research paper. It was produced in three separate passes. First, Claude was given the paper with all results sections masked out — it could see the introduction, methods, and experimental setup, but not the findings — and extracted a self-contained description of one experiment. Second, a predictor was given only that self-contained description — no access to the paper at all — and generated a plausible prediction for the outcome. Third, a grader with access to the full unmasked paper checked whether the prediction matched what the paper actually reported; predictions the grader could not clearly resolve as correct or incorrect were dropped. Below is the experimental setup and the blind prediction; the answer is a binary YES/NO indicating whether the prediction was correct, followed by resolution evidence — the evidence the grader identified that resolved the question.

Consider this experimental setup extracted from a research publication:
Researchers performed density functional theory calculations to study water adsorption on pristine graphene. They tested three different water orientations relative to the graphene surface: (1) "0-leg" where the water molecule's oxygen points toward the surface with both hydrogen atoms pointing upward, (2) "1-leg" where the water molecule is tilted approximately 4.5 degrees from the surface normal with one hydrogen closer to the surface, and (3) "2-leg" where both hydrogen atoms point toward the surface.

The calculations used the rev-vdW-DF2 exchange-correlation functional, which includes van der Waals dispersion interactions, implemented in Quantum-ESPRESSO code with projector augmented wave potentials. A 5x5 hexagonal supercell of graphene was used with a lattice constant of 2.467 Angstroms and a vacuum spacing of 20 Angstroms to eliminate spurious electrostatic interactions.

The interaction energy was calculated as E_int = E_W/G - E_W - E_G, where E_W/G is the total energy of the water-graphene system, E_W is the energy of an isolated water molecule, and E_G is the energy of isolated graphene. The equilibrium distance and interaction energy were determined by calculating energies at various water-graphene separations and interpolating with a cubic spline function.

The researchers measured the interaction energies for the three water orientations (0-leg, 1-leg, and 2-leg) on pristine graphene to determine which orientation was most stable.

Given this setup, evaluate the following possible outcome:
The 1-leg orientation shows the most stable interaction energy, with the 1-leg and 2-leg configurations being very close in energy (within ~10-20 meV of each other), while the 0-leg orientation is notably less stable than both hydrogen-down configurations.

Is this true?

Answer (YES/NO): NO